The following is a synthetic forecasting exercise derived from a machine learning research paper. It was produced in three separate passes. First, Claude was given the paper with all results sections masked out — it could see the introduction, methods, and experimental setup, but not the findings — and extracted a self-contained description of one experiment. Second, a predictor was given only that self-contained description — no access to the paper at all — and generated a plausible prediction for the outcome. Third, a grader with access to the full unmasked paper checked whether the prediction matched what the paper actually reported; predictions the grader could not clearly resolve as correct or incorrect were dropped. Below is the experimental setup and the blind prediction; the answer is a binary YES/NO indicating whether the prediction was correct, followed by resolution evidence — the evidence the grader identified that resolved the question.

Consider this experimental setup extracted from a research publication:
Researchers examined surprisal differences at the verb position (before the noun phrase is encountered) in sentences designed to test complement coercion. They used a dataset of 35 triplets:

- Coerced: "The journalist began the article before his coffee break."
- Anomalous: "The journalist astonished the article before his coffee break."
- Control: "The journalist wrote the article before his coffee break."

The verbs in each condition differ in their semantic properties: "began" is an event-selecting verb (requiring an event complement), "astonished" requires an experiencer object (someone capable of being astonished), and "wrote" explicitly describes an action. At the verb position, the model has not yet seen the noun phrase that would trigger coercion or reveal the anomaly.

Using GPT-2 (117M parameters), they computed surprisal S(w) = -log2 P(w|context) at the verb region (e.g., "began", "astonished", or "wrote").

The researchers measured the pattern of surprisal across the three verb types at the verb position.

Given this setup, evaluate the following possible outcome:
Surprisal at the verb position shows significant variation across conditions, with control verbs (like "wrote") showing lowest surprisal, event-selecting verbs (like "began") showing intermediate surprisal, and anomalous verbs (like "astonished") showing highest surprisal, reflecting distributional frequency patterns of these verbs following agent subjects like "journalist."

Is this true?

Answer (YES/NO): YES